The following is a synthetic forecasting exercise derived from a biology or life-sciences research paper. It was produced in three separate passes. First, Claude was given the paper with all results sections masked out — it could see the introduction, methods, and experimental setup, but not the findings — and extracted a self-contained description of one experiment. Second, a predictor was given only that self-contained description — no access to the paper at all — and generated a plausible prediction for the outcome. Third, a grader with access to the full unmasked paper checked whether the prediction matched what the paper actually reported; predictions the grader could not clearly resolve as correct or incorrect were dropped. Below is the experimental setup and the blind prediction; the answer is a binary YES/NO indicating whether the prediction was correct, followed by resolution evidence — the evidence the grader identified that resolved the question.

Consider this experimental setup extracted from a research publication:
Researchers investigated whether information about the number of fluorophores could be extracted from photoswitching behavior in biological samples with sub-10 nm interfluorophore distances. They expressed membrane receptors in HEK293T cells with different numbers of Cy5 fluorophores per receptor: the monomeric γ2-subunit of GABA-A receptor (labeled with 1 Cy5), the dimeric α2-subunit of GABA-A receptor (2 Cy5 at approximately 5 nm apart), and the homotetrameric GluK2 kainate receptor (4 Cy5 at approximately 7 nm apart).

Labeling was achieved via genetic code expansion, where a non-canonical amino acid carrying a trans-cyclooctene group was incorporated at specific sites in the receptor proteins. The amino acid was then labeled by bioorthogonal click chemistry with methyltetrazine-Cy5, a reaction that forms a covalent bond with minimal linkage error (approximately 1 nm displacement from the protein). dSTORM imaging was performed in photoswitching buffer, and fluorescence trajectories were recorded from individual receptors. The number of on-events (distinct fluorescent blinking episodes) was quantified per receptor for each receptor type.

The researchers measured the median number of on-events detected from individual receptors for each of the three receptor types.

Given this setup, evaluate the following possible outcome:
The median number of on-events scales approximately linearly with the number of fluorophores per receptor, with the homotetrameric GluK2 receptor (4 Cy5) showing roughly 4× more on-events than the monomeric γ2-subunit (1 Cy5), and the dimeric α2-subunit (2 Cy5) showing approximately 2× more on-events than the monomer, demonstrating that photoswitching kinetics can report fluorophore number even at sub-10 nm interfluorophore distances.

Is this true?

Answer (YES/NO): YES